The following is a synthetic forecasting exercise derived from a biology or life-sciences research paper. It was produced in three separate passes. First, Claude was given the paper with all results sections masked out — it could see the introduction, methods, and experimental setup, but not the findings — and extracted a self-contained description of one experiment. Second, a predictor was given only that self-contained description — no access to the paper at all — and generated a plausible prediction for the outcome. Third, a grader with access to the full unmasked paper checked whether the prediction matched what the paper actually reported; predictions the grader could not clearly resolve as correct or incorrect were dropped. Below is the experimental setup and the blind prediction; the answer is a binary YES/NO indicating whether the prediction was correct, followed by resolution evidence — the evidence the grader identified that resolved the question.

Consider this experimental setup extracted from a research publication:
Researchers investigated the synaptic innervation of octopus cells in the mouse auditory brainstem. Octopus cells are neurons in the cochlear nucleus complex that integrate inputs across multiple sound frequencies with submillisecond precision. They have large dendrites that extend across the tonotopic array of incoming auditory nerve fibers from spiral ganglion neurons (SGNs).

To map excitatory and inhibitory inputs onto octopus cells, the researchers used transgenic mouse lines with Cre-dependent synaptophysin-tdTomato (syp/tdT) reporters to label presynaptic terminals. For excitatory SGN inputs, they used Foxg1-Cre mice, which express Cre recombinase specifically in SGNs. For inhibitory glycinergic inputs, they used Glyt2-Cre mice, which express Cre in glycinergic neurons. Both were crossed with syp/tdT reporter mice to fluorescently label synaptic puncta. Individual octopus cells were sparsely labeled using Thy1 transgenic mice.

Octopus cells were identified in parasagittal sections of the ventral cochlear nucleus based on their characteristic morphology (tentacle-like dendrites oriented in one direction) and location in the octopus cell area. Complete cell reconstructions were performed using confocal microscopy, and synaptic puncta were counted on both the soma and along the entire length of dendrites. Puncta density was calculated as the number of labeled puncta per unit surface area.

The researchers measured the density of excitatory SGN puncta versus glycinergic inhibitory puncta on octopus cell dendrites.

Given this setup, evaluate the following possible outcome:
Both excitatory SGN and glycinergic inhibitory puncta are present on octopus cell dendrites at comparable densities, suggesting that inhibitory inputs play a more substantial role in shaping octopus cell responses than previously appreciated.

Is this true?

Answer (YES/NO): NO